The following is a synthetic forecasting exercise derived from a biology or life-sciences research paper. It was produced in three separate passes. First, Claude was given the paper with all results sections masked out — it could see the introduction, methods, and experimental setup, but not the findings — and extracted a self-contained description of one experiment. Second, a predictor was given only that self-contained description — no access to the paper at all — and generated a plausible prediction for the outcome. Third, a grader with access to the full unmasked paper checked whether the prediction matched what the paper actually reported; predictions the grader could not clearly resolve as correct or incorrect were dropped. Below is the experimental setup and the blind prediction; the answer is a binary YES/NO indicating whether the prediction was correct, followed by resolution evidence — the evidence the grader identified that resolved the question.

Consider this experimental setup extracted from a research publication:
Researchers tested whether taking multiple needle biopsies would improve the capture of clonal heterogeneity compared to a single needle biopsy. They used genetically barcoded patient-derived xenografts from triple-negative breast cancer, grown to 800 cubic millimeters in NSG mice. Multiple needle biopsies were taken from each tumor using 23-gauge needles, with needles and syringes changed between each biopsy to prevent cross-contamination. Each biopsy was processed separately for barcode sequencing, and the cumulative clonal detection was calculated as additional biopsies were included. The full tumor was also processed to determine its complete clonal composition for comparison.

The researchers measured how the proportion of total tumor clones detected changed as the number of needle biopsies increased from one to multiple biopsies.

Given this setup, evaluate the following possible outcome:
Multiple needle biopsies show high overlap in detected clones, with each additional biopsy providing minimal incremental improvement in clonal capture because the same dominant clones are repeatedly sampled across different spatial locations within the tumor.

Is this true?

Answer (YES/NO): NO